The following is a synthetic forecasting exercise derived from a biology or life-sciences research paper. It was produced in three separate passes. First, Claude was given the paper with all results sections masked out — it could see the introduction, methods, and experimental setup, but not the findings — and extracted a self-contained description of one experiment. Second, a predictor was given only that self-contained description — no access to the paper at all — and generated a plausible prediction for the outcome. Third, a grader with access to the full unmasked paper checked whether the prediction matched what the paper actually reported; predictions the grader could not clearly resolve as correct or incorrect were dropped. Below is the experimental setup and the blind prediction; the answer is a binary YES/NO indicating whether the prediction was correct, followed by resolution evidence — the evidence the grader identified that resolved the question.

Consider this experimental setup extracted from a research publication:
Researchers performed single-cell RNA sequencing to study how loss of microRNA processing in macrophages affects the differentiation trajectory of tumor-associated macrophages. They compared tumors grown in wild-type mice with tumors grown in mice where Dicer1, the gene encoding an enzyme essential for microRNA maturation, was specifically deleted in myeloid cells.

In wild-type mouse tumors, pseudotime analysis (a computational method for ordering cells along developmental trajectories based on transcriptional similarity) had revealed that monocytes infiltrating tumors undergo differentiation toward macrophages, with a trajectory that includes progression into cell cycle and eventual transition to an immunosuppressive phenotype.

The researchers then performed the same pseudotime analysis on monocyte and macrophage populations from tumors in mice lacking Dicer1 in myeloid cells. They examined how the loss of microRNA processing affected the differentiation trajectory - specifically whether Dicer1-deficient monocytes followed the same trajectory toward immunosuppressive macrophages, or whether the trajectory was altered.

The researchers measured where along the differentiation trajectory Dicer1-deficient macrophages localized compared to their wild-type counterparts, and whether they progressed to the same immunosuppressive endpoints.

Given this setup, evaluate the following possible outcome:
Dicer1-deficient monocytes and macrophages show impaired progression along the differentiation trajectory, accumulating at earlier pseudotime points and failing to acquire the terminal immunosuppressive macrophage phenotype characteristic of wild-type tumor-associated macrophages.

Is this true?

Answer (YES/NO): YES